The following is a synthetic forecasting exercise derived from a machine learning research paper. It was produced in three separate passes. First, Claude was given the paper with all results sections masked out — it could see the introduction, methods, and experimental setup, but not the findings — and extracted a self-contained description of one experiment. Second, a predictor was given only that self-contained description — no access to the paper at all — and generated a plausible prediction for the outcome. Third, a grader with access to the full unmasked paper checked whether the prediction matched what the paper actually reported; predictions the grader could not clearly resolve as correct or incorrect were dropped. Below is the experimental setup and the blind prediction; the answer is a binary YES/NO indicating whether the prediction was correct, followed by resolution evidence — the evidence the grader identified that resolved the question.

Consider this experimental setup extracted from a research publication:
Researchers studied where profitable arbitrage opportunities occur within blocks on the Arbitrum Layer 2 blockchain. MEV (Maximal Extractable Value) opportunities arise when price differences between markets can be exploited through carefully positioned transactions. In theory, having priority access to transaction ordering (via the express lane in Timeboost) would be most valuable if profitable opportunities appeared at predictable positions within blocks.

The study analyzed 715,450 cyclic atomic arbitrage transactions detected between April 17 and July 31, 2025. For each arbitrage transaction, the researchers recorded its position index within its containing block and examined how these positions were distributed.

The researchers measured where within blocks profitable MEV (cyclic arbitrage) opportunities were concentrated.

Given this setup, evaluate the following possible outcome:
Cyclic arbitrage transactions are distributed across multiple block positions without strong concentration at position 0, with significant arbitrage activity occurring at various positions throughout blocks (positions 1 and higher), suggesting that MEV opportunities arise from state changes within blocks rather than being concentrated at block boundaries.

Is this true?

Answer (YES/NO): NO